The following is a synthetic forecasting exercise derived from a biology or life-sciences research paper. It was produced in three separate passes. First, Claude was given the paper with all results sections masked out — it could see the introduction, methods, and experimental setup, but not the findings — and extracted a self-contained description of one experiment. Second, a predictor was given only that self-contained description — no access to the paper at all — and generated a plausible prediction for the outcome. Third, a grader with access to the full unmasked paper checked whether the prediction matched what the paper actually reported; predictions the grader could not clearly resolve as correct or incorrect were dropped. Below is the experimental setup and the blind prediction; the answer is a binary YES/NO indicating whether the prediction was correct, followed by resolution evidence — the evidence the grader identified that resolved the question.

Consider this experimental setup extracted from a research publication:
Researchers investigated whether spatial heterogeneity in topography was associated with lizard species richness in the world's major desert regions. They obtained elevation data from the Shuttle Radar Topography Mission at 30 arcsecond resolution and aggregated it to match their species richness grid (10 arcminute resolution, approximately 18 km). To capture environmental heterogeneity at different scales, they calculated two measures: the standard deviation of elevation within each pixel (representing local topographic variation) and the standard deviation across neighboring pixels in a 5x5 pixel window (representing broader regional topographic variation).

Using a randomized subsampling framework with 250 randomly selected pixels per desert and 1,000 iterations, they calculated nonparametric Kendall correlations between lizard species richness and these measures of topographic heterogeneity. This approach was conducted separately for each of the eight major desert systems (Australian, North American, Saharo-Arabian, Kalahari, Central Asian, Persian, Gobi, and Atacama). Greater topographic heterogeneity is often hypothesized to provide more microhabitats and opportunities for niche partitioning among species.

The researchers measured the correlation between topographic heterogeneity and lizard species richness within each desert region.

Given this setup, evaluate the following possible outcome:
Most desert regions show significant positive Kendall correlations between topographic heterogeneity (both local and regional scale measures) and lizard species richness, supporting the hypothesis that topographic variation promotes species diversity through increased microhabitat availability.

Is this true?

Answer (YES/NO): NO